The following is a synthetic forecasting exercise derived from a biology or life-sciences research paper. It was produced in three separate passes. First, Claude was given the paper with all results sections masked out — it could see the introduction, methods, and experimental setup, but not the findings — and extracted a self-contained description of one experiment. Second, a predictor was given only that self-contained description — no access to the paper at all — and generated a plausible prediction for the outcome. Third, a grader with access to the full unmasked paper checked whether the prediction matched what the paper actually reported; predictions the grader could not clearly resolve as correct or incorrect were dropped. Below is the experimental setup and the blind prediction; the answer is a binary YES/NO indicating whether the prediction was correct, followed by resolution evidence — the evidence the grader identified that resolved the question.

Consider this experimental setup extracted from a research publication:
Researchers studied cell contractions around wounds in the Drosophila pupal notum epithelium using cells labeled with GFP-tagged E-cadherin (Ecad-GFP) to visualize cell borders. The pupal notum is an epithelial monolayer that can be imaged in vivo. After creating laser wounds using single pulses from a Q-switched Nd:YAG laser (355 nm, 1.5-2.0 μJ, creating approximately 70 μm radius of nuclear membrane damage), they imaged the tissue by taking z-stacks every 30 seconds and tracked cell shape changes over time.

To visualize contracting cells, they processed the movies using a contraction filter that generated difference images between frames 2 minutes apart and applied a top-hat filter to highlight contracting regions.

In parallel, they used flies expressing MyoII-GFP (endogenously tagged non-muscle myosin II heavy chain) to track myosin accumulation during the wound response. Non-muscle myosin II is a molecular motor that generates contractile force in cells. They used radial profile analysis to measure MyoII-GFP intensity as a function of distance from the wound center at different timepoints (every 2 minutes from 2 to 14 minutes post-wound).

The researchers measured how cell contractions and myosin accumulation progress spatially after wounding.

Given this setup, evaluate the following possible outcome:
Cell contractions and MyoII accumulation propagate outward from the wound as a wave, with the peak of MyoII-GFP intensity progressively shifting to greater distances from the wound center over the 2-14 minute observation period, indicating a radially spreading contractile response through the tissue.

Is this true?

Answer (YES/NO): NO